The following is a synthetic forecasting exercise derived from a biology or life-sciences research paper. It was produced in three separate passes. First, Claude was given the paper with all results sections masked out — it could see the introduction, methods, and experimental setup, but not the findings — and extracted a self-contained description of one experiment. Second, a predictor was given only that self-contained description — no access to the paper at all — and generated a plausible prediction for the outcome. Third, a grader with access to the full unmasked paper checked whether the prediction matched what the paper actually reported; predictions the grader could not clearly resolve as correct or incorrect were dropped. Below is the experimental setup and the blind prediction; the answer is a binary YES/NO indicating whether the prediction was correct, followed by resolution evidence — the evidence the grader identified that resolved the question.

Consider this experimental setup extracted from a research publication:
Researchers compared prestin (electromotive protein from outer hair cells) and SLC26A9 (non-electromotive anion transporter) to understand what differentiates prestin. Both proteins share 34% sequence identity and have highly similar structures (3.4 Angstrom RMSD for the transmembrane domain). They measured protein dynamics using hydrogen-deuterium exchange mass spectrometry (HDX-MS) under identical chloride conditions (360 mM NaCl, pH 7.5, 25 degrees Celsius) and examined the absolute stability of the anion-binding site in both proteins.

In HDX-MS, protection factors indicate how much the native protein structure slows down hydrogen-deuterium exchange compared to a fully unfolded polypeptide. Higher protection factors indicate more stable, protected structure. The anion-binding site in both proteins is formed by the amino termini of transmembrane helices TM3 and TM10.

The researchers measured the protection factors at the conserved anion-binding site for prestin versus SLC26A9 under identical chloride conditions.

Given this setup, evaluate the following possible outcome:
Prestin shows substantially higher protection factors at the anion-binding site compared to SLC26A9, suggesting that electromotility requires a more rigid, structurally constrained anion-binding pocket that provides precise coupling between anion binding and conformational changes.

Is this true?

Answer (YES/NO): NO